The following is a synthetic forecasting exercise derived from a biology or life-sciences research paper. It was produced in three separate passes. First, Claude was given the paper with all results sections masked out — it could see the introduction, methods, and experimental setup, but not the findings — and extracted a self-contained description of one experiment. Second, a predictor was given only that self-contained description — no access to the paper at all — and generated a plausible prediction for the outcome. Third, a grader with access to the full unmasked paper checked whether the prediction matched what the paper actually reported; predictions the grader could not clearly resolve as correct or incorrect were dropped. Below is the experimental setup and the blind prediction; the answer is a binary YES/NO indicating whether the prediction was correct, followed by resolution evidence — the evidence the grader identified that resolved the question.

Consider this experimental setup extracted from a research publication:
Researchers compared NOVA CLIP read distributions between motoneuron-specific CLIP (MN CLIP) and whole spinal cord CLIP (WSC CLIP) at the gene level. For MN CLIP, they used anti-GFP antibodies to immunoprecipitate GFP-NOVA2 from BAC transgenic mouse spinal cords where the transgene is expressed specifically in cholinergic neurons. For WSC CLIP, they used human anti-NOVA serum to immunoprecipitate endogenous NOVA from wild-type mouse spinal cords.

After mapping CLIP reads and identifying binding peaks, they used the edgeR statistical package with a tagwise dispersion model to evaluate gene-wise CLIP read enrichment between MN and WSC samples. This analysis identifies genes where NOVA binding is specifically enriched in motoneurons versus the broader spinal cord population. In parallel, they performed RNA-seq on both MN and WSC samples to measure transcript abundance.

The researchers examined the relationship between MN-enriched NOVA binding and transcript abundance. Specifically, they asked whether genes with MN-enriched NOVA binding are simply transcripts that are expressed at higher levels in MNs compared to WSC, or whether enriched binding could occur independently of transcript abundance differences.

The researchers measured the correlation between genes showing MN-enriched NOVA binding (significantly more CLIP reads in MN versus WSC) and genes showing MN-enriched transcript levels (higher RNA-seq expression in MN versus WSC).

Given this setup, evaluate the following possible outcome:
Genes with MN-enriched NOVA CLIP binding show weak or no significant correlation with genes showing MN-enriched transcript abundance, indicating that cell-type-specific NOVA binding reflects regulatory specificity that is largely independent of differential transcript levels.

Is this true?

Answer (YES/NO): YES